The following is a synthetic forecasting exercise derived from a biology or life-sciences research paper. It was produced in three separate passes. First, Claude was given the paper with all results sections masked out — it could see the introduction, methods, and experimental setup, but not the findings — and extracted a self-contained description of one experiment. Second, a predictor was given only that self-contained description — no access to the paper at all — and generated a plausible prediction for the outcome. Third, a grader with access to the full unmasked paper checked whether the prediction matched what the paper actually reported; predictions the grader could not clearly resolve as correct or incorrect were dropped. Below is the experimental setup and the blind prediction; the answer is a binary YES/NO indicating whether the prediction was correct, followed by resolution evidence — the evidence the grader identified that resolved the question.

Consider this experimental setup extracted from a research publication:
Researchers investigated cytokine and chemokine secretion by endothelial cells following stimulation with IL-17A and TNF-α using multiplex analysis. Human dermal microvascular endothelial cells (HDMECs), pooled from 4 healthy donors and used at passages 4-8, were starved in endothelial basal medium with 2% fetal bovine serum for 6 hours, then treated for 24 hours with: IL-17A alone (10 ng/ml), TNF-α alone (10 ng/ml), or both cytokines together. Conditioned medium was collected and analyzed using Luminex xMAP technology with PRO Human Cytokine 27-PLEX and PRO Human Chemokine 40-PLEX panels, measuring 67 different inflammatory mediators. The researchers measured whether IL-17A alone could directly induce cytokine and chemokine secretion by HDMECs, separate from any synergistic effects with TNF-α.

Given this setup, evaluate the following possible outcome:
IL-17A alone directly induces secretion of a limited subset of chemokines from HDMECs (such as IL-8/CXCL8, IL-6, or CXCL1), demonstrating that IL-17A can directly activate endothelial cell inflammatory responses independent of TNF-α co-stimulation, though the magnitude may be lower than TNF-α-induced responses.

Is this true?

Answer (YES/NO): YES